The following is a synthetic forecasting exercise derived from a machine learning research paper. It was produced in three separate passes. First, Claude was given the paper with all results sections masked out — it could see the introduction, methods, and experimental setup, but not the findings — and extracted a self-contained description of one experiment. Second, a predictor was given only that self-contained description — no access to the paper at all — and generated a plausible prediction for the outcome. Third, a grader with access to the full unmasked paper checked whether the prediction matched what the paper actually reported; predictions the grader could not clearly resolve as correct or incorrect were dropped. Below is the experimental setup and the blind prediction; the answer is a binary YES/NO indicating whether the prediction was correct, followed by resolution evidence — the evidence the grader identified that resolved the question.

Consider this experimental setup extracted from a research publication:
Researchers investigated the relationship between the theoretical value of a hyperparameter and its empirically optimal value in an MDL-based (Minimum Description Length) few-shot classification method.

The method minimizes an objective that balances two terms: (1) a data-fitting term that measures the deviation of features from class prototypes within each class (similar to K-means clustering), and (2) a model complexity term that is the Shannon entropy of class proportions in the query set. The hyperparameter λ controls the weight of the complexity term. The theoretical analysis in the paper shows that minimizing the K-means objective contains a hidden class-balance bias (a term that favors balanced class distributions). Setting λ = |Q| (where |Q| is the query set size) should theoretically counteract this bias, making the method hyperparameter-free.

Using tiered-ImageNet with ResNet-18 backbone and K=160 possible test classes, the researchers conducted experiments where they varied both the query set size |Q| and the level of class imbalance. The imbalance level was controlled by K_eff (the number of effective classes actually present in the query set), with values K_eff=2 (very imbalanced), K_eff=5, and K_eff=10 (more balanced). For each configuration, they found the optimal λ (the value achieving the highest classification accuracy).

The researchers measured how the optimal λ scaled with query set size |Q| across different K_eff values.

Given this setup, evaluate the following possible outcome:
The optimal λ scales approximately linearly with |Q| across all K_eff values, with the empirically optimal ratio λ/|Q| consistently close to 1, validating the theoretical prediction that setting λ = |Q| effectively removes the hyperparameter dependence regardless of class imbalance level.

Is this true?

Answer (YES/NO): NO